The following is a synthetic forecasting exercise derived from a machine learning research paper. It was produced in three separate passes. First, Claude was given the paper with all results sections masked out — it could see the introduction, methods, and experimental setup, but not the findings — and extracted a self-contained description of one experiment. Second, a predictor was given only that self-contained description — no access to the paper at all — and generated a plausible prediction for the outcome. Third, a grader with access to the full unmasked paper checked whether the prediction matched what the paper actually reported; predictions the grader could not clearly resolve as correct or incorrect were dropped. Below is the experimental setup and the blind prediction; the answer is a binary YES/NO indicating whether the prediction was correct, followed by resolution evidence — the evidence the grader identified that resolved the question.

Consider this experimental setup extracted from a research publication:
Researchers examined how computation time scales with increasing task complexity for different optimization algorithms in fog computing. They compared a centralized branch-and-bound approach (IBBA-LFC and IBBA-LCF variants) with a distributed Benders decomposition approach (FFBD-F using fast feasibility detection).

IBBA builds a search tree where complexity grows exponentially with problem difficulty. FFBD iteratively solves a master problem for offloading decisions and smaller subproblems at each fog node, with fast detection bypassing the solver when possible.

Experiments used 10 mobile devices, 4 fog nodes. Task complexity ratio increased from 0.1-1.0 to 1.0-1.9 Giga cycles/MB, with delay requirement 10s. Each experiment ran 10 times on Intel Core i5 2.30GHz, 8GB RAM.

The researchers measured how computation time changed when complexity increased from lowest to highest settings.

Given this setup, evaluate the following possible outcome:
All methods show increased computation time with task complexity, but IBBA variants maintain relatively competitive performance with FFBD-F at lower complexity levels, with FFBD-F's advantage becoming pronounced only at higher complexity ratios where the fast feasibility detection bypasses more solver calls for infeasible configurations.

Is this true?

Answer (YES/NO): NO